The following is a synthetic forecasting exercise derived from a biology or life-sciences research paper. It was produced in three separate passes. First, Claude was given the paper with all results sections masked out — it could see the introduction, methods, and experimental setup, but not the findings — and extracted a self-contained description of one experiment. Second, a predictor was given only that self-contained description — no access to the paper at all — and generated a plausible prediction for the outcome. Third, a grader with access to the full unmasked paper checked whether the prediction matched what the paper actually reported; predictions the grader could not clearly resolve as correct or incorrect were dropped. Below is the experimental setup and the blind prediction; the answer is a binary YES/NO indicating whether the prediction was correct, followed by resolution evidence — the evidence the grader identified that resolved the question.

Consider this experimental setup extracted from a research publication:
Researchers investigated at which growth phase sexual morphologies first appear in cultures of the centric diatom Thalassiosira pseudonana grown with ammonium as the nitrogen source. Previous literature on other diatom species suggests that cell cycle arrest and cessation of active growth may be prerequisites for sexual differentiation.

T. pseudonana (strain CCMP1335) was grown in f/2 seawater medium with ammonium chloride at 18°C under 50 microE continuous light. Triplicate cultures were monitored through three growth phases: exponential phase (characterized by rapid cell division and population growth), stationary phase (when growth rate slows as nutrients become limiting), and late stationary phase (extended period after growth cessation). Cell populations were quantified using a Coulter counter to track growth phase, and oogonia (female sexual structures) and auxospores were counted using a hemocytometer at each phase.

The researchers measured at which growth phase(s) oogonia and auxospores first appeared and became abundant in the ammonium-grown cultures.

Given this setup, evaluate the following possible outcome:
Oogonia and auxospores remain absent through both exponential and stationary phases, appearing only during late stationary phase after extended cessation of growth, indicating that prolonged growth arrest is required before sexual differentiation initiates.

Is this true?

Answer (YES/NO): NO